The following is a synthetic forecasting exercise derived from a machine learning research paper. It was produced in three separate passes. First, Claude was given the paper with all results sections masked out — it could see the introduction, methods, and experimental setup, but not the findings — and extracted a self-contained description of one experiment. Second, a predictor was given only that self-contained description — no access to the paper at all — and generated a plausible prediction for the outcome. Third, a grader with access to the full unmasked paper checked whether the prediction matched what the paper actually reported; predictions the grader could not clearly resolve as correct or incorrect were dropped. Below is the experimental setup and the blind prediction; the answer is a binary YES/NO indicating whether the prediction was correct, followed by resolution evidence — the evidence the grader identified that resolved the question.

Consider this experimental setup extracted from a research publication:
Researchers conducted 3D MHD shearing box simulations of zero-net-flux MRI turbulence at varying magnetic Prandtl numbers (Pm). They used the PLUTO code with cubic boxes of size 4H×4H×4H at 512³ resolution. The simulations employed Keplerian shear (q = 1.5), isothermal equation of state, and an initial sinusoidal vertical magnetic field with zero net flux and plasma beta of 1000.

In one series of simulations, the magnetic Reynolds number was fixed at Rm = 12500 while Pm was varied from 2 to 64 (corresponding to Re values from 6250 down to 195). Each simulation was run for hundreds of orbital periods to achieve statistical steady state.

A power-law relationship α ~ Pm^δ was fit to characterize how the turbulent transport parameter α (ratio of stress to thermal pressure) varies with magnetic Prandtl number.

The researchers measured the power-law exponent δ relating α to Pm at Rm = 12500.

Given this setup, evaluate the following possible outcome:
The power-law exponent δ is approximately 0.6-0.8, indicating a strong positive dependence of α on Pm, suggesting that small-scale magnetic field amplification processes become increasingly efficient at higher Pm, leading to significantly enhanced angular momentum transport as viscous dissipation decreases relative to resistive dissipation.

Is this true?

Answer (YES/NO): YES